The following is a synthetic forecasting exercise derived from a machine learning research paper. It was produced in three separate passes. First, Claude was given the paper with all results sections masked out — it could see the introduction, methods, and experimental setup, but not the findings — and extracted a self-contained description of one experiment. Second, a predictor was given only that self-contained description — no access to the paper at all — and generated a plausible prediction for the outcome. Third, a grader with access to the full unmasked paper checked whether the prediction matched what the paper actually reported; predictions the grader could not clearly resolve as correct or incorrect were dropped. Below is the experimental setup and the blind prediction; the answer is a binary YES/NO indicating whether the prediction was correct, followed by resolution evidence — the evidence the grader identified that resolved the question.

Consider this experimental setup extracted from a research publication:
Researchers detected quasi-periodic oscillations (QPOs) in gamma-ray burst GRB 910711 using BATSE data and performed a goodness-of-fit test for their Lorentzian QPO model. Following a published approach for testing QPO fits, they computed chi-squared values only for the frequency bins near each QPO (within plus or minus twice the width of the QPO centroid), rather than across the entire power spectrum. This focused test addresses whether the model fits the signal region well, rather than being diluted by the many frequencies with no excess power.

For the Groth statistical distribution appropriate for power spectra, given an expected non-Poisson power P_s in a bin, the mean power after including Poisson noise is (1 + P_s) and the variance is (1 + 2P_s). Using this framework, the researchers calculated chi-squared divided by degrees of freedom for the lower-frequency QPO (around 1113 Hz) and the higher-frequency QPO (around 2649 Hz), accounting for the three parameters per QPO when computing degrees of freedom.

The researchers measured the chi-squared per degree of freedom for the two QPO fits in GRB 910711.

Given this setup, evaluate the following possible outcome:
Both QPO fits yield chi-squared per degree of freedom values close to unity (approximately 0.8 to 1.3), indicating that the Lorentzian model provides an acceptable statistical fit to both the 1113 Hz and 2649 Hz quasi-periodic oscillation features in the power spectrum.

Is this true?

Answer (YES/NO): YES